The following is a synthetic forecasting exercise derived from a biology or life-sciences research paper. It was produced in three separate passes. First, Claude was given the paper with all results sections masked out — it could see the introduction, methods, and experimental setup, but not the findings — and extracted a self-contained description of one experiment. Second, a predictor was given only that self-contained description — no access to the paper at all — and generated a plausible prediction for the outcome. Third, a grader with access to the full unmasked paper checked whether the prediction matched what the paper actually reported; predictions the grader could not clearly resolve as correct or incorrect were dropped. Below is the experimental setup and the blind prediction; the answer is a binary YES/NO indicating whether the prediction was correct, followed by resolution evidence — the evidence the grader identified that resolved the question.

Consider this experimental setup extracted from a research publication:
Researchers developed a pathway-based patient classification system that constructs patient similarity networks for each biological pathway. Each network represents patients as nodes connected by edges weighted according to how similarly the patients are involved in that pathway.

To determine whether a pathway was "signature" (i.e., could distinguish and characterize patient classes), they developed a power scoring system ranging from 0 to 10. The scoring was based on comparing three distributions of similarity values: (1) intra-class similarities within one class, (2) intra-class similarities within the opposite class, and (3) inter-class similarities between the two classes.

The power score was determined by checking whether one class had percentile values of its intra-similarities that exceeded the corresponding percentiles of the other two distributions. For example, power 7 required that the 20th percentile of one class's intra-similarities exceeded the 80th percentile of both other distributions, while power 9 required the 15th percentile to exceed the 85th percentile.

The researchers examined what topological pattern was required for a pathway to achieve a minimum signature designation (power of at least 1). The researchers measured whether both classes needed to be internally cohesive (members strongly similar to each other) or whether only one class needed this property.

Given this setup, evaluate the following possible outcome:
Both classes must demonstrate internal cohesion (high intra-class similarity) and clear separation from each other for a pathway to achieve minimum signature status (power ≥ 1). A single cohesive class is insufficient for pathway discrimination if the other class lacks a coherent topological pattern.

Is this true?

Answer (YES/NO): NO